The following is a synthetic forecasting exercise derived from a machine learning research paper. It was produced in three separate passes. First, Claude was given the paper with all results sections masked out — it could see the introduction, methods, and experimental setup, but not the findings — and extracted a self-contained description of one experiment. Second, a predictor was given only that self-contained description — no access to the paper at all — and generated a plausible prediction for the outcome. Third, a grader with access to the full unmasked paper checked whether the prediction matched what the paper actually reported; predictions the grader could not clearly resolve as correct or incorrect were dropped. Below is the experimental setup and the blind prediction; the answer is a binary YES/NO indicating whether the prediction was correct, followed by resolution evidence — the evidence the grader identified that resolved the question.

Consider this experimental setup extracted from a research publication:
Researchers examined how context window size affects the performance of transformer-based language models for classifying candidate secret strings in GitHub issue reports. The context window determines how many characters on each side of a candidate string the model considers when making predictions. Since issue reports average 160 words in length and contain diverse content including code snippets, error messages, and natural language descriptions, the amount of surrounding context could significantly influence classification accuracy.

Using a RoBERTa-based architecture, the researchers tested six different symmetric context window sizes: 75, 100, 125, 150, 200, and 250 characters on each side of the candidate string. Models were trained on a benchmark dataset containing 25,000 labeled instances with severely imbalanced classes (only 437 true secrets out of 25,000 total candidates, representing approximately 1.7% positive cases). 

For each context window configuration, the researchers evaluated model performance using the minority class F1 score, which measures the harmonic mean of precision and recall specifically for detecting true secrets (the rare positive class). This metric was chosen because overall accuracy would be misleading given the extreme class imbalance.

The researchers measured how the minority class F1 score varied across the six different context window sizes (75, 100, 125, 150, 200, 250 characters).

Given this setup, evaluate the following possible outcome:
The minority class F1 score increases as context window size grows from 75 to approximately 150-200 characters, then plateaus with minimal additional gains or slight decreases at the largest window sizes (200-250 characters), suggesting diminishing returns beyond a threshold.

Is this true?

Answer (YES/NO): NO